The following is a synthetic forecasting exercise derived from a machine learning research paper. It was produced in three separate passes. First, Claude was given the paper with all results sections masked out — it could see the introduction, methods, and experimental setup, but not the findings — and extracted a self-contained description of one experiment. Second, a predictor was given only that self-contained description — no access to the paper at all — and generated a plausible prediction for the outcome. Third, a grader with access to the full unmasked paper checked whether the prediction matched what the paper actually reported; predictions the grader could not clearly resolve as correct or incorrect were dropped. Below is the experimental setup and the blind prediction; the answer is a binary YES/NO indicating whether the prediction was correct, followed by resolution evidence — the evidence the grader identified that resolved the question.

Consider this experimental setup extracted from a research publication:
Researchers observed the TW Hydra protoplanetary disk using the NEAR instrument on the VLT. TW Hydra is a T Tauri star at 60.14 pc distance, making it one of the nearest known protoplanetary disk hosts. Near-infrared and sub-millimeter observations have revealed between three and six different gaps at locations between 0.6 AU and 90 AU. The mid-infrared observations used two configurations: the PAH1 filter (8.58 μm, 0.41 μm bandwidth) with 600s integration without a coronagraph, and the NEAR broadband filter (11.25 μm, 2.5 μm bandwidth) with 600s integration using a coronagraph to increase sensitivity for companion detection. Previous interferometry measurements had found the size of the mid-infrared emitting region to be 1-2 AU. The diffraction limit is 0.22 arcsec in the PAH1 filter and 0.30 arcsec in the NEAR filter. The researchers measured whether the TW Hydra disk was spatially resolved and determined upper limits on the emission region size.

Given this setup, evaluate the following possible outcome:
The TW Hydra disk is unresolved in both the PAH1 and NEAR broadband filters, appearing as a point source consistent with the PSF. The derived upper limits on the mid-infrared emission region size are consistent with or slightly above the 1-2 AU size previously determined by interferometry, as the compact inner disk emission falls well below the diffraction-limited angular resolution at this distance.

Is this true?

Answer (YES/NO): YES